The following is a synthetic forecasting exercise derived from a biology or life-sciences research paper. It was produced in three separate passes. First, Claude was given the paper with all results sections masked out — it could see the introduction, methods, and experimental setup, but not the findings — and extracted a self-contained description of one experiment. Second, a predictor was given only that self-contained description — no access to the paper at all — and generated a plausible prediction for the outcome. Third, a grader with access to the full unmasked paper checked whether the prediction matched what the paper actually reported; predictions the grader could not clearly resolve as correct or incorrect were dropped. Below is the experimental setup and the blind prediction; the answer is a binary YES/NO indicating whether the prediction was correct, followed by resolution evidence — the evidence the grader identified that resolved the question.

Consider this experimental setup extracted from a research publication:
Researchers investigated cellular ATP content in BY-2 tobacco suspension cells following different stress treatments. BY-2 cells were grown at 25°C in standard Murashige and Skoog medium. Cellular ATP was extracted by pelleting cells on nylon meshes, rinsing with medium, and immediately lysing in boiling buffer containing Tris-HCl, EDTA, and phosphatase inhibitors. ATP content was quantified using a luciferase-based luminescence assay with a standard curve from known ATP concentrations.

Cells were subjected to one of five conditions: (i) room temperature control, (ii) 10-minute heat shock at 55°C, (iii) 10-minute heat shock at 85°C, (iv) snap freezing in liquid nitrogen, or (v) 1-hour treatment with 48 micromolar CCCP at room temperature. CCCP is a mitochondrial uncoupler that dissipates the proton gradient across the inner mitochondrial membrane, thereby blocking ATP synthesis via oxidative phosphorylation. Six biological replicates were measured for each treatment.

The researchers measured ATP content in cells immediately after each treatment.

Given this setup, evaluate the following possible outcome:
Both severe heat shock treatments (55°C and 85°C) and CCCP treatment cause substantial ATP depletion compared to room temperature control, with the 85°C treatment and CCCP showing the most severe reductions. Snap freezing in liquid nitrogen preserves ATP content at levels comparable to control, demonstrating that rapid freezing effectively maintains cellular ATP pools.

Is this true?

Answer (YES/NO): NO